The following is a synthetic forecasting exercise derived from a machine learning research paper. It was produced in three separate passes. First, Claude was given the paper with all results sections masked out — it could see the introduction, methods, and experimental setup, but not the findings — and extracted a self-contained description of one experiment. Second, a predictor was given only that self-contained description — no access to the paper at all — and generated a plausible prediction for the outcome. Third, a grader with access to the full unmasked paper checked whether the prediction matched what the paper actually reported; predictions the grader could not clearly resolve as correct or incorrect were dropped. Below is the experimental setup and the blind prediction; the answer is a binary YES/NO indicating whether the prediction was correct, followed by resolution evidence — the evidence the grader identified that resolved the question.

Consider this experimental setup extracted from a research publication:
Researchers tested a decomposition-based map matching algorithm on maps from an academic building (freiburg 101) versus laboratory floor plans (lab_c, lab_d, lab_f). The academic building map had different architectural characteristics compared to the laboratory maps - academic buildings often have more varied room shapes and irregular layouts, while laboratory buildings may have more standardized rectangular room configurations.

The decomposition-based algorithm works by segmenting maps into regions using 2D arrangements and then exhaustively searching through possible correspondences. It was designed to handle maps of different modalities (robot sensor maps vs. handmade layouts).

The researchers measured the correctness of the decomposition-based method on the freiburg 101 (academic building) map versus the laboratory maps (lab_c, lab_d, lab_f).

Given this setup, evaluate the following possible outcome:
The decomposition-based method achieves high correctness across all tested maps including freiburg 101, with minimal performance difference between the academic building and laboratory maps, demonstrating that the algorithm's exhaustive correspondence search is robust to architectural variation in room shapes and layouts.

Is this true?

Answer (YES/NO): NO